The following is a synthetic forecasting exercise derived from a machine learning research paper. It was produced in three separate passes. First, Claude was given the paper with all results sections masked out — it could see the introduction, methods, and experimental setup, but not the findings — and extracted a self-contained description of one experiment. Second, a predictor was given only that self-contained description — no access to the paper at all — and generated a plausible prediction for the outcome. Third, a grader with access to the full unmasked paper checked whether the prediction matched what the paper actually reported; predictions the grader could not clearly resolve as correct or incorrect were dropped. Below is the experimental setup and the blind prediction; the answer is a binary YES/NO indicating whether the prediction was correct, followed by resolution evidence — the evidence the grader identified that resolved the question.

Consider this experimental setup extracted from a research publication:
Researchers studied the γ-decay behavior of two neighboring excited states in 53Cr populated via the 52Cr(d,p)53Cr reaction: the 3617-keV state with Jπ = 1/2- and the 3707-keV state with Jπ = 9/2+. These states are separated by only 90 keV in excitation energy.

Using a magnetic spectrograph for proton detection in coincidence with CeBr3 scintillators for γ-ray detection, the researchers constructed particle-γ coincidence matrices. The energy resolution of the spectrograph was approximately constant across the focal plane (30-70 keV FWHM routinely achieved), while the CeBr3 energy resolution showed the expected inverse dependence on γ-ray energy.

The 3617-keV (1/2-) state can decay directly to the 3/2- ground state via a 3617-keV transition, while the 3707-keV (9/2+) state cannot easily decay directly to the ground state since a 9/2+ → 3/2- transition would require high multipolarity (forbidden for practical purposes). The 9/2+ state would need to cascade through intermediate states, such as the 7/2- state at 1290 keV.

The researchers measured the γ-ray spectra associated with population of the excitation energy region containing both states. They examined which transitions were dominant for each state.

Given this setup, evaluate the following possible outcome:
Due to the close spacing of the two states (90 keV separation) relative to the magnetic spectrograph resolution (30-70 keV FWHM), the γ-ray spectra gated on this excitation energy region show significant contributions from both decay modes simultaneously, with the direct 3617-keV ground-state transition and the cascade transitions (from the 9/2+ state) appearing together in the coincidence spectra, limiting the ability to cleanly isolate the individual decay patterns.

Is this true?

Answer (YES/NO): NO